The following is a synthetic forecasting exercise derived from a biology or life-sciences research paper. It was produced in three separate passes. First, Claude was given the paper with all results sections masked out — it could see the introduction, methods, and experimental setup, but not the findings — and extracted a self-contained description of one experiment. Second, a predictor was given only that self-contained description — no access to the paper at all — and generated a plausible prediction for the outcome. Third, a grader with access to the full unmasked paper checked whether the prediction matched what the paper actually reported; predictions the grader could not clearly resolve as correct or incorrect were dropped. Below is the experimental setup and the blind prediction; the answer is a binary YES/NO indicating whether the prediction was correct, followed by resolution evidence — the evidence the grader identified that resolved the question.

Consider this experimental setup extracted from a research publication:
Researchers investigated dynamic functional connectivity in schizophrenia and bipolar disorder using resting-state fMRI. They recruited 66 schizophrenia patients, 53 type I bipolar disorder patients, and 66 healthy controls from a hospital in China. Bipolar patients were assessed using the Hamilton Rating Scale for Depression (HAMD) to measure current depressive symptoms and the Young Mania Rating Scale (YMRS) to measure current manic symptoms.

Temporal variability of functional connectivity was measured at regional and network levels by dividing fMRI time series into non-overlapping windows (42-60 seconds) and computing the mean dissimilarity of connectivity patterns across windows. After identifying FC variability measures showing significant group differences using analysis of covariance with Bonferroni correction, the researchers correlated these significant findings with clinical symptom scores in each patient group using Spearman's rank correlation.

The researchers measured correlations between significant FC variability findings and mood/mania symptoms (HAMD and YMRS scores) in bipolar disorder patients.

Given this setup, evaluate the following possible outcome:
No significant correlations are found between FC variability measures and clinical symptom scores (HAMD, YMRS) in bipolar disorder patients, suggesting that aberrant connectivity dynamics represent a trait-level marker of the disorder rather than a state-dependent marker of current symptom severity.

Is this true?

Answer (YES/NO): YES